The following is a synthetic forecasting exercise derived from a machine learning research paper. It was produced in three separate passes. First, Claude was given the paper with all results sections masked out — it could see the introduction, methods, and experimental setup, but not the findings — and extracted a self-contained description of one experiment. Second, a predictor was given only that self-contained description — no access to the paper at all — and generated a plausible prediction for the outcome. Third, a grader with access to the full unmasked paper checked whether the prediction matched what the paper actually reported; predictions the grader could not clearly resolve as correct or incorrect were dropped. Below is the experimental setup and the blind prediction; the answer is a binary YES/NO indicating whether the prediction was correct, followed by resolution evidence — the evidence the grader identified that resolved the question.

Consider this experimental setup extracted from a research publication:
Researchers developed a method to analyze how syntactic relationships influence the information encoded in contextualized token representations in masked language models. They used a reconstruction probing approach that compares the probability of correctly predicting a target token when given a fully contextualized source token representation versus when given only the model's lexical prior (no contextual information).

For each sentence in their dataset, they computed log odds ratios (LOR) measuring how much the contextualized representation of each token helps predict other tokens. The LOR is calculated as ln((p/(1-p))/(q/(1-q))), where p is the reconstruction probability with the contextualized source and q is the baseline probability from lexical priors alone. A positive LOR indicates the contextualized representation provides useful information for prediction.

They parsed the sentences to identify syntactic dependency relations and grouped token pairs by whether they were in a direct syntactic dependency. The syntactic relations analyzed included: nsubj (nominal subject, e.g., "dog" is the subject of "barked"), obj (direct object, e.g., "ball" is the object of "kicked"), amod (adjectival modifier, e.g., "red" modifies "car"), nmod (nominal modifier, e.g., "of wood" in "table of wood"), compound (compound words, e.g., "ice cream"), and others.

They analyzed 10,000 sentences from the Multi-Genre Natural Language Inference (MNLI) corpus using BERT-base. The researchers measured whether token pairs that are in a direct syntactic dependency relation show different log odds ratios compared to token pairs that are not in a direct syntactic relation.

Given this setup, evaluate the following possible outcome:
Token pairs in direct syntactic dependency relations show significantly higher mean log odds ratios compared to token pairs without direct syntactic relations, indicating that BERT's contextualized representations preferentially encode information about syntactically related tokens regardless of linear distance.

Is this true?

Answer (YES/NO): NO